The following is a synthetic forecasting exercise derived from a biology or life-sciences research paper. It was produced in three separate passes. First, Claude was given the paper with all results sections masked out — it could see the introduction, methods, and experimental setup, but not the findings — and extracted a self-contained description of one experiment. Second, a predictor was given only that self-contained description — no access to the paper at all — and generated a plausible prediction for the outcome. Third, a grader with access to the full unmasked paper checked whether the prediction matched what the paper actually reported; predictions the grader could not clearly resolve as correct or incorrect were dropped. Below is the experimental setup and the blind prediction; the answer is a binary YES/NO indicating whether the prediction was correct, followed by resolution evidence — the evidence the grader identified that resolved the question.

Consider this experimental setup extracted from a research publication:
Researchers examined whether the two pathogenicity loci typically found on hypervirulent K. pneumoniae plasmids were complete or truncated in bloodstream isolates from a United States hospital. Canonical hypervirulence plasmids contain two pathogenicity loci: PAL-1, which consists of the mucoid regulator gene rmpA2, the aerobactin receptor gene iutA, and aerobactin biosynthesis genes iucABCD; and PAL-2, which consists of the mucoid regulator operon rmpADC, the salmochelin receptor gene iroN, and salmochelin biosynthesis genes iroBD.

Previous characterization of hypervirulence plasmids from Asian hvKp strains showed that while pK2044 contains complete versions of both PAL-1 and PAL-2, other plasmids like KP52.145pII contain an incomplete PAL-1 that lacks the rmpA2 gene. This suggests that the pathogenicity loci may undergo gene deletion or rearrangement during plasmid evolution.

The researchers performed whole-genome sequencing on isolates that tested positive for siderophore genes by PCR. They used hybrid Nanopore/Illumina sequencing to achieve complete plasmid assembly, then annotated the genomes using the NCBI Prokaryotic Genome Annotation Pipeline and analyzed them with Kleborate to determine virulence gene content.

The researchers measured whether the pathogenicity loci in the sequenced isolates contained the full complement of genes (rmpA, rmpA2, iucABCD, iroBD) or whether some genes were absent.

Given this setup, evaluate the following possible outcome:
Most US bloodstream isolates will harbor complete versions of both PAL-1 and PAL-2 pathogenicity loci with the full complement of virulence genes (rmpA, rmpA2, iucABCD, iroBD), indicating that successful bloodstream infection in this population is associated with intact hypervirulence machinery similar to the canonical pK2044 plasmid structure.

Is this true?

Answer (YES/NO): NO